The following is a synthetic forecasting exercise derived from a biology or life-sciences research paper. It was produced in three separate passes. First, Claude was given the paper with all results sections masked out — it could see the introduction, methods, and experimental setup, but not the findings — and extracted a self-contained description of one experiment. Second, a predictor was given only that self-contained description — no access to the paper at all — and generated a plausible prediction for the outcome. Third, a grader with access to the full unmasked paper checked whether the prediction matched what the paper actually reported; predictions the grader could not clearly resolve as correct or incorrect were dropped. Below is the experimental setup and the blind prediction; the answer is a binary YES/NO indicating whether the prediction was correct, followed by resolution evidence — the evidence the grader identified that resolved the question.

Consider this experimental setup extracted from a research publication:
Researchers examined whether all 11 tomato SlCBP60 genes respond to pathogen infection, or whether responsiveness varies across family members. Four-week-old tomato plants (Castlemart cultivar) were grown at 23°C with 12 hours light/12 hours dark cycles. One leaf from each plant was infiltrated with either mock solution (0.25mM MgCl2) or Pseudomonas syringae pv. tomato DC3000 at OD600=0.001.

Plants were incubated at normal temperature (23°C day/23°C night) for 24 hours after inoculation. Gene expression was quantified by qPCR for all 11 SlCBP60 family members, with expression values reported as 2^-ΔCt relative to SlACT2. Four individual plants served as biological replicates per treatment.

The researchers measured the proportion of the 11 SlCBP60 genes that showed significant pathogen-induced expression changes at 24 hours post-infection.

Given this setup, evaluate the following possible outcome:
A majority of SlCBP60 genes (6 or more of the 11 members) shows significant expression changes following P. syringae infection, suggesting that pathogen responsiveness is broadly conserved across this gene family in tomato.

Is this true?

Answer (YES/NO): NO